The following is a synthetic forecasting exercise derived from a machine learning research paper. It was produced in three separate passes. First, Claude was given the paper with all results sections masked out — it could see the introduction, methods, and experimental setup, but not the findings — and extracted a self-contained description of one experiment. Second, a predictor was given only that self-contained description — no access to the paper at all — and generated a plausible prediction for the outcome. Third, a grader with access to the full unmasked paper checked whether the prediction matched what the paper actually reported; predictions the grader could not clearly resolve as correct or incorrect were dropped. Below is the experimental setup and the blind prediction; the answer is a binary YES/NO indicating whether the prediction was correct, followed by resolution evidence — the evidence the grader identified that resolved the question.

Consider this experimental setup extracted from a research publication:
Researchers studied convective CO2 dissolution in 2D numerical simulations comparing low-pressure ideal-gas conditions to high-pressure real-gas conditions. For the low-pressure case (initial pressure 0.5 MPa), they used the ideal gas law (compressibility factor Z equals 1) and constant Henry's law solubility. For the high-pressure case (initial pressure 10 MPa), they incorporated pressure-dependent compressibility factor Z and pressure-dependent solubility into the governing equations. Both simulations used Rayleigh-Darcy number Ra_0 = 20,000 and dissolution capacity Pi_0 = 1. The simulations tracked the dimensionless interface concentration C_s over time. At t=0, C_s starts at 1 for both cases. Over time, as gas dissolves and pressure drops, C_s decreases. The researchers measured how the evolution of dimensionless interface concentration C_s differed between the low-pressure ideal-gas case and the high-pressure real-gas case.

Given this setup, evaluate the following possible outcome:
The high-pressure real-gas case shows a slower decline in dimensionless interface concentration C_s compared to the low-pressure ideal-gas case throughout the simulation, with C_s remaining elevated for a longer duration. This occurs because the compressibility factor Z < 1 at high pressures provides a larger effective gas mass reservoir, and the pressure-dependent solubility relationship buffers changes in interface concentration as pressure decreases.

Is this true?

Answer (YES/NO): YES